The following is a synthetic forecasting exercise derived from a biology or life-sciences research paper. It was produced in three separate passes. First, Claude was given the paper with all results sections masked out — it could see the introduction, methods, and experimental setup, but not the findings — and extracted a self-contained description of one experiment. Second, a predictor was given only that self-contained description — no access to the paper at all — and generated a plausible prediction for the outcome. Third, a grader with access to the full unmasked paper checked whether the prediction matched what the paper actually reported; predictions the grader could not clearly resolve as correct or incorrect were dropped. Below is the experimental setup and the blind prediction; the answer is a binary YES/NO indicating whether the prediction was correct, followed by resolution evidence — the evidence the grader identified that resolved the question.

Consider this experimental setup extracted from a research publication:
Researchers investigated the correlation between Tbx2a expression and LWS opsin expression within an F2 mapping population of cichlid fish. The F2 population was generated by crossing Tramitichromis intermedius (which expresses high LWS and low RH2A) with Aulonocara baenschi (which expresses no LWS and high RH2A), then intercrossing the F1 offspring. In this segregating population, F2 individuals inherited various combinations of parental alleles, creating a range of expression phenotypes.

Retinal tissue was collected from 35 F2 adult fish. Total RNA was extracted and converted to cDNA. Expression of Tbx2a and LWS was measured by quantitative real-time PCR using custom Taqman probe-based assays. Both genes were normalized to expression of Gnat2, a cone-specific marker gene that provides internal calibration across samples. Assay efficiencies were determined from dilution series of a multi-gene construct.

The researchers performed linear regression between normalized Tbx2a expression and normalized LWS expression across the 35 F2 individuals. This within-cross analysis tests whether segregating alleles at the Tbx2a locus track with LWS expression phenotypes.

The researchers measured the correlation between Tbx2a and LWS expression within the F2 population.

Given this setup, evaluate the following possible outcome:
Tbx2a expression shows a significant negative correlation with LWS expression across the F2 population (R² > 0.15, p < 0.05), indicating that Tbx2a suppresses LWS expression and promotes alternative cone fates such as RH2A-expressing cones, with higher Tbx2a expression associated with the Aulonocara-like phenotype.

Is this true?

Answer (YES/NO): NO